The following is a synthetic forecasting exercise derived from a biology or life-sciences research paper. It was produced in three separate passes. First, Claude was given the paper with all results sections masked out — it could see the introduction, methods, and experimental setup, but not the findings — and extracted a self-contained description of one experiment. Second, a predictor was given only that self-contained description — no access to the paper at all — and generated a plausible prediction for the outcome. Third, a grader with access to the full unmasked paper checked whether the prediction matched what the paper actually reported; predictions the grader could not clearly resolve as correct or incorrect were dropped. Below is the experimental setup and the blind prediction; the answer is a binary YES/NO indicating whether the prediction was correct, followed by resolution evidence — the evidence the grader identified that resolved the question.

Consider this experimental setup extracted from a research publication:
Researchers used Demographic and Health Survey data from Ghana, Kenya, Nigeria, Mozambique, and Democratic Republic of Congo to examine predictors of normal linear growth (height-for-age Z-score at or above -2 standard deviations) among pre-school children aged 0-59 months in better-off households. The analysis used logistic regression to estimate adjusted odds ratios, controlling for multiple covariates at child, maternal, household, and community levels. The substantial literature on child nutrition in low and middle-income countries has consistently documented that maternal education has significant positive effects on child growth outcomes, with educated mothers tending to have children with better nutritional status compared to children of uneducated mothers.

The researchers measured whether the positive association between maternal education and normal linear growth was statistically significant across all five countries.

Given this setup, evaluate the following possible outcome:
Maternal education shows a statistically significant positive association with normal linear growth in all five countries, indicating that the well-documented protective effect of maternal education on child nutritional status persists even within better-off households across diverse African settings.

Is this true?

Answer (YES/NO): NO